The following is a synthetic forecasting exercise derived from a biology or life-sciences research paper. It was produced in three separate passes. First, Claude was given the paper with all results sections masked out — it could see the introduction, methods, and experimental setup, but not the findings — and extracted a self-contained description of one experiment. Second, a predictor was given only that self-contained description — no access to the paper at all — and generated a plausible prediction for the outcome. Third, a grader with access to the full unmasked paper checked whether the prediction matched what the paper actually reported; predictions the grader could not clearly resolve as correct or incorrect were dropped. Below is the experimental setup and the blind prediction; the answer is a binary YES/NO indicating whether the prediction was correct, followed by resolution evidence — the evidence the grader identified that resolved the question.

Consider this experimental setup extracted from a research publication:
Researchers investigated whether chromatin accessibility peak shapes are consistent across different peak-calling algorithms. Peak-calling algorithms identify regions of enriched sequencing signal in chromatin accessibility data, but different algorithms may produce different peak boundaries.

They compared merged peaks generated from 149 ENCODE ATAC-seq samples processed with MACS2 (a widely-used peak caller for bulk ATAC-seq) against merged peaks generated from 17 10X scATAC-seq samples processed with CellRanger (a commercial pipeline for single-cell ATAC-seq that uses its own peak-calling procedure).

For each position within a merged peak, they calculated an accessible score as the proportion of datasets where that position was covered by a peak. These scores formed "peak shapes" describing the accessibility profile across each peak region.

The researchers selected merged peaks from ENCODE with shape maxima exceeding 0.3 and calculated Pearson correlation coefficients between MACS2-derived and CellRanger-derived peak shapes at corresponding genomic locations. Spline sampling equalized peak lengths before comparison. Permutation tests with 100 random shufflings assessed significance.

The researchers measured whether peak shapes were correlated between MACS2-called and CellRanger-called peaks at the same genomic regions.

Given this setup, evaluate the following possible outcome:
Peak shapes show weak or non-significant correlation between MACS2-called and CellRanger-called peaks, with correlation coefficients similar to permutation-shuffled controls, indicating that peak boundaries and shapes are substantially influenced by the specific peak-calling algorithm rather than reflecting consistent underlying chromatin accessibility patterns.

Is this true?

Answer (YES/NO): NO